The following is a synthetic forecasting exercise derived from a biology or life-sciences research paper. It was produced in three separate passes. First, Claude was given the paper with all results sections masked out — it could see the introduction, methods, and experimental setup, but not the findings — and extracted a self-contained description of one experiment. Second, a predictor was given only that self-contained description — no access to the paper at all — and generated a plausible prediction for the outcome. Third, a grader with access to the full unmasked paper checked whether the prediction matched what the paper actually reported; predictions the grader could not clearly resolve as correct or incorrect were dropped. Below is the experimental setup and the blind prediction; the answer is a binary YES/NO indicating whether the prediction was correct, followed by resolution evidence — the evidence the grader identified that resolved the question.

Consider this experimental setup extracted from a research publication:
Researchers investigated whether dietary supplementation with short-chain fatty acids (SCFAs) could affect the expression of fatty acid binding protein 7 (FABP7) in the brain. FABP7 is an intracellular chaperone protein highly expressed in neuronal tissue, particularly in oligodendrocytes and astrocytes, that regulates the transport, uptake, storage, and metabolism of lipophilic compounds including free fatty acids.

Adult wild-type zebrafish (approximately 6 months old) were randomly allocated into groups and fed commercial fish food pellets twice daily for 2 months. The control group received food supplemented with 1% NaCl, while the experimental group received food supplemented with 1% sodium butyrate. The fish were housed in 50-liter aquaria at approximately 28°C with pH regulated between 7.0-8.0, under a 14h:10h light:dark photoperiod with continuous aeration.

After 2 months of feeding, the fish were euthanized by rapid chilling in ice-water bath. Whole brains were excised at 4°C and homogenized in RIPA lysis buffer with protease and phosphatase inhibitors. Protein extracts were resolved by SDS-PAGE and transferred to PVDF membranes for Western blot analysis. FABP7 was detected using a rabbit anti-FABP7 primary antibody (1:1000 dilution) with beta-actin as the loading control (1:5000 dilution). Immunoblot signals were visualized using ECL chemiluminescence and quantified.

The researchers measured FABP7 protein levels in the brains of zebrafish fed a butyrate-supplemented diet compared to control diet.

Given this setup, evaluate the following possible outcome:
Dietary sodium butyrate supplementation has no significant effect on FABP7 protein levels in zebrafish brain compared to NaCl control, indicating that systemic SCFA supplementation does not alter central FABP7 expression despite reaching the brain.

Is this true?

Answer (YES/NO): NO